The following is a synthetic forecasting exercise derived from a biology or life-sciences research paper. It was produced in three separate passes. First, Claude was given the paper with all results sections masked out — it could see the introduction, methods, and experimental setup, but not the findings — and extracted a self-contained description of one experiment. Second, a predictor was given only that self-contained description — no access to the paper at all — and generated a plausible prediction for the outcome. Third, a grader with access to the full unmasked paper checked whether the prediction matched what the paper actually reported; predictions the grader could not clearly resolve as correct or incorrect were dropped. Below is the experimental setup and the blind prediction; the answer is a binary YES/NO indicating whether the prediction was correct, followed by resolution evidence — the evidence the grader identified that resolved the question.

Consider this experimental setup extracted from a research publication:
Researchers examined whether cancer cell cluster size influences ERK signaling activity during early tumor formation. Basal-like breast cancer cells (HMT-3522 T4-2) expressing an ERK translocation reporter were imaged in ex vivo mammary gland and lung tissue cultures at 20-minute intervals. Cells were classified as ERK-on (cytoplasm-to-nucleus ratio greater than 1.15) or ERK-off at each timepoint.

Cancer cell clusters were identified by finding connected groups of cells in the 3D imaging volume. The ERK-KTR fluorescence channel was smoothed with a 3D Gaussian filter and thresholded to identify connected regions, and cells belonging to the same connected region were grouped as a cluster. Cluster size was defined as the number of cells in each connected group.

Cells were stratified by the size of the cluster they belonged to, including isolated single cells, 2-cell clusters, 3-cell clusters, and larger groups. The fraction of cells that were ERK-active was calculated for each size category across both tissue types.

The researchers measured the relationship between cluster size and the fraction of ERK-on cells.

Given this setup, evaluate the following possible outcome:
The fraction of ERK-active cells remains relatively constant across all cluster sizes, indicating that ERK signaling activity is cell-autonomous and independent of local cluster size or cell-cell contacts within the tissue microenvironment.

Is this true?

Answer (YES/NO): NO